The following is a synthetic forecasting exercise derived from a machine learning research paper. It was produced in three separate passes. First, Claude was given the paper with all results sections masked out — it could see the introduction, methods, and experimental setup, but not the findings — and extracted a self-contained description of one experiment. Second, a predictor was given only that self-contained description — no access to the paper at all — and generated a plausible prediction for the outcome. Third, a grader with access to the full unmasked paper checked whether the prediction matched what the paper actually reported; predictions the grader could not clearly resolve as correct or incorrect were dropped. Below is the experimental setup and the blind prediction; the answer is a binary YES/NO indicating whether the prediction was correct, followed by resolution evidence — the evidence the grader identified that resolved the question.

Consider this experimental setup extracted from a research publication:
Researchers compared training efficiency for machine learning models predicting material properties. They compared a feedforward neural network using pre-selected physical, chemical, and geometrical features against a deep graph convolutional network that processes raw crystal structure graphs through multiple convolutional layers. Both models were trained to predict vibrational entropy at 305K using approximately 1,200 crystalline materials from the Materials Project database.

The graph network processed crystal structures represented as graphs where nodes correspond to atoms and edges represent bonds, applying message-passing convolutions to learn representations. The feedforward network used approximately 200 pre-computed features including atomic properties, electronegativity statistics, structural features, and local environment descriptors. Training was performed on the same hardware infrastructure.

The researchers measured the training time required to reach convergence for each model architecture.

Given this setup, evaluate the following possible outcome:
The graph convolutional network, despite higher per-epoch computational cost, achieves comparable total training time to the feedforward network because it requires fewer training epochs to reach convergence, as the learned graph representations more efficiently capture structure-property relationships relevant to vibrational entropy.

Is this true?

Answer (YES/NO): NO